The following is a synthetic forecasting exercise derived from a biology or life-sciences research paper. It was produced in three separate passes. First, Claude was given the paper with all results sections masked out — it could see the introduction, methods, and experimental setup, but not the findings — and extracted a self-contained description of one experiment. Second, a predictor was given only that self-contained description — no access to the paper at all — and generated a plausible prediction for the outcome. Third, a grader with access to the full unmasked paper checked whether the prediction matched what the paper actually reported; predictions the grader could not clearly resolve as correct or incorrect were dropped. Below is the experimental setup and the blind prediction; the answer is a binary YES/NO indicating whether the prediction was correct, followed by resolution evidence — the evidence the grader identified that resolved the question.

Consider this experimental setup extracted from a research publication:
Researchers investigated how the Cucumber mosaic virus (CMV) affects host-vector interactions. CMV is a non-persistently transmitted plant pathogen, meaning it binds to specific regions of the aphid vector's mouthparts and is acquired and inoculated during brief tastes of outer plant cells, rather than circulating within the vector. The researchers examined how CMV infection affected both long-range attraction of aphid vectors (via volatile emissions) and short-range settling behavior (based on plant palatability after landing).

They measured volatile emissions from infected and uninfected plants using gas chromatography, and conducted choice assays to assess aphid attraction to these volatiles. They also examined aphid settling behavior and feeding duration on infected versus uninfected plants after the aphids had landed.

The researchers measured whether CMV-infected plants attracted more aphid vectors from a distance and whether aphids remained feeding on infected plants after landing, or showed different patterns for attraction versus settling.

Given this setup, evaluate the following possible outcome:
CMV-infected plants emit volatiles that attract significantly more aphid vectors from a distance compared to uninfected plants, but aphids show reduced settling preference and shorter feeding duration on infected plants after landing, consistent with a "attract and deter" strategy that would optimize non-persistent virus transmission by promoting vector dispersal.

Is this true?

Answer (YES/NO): YES